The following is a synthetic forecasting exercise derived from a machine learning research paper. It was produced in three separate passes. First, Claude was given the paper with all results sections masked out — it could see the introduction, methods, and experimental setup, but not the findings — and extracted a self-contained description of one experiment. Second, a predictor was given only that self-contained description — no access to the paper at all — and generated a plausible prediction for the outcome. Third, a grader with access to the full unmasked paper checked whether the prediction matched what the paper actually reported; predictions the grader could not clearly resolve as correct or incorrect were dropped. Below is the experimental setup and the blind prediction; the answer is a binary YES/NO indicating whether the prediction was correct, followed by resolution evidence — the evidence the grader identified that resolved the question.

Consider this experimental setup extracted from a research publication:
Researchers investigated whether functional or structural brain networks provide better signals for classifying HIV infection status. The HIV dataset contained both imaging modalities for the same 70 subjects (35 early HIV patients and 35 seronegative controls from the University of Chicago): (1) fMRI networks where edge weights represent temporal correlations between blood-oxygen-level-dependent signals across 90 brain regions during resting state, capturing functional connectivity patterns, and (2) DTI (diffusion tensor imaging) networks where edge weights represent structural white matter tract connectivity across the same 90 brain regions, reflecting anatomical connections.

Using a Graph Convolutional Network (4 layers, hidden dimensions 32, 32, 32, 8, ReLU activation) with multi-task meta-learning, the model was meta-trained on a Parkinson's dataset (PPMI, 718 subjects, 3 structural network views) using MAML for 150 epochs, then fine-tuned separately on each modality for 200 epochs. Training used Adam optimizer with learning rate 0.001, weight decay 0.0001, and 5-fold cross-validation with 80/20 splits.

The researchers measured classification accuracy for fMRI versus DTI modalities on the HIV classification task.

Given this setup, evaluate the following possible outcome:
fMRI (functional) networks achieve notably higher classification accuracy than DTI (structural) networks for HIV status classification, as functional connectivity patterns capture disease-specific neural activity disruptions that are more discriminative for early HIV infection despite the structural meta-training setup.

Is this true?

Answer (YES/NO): YES